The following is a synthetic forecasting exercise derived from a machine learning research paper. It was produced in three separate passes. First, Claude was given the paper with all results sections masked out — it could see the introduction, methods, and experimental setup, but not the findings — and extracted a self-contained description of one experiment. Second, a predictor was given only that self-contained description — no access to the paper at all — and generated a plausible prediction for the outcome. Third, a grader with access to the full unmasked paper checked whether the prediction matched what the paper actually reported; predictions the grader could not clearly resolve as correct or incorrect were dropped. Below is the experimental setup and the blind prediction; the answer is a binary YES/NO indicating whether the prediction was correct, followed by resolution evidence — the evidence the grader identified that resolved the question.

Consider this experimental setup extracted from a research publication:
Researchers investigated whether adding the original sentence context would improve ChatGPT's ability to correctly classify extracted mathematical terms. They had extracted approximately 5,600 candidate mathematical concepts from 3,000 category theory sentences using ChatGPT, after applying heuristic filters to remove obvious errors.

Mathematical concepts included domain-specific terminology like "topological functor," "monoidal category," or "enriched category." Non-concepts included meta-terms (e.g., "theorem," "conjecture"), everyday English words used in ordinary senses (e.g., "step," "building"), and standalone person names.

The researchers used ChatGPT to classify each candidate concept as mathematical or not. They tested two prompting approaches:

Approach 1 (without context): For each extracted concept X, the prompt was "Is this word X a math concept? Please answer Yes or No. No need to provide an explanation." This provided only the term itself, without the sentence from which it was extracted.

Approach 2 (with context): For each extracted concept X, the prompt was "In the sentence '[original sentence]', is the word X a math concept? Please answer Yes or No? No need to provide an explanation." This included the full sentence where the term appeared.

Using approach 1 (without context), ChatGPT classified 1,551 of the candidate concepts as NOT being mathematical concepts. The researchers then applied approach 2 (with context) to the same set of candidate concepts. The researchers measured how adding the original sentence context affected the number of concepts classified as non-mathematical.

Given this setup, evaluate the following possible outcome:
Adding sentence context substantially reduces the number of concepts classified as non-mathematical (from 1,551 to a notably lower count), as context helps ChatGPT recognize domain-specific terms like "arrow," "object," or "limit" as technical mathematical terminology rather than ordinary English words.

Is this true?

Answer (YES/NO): YES